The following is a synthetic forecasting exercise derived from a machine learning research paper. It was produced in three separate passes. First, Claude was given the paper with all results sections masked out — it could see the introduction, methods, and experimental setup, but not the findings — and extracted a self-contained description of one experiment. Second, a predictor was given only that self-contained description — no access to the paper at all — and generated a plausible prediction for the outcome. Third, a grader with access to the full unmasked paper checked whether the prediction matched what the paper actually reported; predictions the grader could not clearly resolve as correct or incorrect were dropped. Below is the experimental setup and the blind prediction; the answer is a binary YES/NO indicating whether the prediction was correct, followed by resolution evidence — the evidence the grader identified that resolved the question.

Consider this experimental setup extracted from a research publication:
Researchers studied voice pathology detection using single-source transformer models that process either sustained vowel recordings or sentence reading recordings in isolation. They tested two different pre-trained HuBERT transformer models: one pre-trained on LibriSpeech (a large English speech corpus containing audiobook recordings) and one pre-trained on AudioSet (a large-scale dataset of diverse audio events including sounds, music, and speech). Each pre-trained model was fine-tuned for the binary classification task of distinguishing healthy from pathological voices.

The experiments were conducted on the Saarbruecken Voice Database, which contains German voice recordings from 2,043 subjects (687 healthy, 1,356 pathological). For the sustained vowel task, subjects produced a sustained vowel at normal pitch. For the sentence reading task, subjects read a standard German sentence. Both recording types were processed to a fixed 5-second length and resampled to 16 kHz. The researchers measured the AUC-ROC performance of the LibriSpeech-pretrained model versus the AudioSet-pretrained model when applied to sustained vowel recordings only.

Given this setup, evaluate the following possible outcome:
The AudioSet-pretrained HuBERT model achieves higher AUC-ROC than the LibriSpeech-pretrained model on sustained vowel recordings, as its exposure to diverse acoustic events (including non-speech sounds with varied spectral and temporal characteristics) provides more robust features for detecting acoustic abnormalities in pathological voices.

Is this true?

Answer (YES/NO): YES